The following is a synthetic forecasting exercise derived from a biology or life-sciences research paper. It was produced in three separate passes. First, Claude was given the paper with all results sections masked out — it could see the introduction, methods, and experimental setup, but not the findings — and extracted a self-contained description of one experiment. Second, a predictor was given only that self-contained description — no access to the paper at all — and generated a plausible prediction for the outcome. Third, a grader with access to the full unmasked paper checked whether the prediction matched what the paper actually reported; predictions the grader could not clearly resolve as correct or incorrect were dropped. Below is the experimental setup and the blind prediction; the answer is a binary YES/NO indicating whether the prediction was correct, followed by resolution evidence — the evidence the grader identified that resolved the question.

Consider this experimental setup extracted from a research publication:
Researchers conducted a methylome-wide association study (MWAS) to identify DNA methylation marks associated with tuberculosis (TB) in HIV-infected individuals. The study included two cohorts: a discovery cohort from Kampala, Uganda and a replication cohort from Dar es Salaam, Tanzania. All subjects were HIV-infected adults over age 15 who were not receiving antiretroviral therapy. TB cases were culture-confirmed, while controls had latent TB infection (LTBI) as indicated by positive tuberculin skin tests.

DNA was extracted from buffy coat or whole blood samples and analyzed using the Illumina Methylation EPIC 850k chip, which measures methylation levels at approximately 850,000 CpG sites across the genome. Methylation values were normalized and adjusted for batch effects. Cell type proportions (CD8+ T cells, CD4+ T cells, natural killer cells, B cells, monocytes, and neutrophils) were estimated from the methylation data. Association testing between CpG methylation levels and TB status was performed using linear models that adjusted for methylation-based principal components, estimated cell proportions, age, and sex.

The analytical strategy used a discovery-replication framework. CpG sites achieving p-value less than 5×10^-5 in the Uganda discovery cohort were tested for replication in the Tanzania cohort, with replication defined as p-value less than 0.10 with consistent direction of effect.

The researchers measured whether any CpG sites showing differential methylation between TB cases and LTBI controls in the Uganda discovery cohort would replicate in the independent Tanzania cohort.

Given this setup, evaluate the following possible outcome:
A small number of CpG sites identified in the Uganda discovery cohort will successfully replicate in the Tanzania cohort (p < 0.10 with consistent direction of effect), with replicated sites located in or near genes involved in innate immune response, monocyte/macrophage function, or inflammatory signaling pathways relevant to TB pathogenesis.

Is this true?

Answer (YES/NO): YES